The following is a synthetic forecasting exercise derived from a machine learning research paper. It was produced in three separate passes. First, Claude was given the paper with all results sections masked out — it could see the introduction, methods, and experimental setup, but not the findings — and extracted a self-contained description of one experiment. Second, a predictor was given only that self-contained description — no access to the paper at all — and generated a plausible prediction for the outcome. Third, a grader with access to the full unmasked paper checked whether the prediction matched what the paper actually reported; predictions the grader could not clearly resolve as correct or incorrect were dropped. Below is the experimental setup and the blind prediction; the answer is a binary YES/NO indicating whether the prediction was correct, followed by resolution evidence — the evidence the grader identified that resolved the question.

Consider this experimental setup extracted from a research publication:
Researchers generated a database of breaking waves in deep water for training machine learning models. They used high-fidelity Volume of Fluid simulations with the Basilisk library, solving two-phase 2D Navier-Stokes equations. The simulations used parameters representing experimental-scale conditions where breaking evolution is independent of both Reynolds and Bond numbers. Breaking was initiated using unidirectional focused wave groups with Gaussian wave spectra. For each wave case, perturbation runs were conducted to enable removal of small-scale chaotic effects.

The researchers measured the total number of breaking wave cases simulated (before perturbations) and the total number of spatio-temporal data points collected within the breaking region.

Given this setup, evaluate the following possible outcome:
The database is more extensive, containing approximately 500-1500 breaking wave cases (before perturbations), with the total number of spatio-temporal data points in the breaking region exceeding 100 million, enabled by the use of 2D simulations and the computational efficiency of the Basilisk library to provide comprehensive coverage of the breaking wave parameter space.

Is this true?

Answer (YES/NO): NO